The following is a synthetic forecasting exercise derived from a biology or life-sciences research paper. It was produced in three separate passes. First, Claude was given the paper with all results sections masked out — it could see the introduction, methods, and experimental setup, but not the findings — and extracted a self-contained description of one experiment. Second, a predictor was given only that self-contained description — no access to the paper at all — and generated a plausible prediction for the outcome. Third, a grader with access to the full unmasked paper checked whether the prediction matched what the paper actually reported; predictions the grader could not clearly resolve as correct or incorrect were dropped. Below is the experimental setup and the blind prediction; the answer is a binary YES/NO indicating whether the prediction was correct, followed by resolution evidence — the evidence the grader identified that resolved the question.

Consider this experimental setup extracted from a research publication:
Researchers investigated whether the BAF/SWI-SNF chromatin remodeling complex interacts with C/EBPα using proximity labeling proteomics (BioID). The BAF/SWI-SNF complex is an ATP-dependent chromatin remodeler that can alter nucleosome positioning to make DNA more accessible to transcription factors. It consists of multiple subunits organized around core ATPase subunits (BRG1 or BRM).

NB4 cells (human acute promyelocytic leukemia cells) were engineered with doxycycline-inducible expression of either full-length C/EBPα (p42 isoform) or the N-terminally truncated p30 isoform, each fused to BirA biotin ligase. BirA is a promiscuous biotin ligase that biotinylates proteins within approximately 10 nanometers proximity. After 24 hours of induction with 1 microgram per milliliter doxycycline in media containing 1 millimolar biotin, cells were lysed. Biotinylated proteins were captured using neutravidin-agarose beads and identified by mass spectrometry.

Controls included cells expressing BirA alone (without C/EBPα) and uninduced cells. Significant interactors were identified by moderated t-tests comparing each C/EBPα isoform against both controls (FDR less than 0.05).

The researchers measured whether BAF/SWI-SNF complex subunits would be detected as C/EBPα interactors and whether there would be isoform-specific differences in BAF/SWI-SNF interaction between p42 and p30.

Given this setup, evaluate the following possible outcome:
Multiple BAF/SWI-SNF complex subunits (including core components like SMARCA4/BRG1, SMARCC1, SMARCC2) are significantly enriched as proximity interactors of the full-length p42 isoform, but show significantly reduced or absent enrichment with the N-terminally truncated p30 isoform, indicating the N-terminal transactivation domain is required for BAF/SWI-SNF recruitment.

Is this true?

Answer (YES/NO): NO